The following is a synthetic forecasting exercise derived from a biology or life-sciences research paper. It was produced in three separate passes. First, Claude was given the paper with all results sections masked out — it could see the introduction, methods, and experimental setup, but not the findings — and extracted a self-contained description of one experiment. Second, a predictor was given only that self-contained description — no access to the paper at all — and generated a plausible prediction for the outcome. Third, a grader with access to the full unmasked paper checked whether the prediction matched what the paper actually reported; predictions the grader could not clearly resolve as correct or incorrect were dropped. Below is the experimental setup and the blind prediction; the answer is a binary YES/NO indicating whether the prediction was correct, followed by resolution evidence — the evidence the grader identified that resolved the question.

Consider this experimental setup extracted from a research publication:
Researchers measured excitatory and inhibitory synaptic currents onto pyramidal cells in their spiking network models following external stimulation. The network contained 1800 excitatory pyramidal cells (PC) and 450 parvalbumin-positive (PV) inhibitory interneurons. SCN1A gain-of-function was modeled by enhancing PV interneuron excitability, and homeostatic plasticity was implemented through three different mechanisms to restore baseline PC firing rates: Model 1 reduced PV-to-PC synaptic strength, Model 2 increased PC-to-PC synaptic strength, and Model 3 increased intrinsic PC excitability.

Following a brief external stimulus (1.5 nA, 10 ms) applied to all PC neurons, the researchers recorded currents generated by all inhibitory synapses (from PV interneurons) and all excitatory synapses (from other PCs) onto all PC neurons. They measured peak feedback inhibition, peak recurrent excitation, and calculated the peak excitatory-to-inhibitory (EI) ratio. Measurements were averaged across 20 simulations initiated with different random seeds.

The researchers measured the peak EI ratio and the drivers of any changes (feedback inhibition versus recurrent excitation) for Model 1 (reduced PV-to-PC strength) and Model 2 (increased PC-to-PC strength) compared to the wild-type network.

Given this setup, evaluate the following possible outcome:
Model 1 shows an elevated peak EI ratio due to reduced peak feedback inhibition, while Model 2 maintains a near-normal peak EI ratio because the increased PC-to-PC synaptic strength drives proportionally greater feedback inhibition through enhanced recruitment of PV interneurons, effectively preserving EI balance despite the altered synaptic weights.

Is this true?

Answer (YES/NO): NO